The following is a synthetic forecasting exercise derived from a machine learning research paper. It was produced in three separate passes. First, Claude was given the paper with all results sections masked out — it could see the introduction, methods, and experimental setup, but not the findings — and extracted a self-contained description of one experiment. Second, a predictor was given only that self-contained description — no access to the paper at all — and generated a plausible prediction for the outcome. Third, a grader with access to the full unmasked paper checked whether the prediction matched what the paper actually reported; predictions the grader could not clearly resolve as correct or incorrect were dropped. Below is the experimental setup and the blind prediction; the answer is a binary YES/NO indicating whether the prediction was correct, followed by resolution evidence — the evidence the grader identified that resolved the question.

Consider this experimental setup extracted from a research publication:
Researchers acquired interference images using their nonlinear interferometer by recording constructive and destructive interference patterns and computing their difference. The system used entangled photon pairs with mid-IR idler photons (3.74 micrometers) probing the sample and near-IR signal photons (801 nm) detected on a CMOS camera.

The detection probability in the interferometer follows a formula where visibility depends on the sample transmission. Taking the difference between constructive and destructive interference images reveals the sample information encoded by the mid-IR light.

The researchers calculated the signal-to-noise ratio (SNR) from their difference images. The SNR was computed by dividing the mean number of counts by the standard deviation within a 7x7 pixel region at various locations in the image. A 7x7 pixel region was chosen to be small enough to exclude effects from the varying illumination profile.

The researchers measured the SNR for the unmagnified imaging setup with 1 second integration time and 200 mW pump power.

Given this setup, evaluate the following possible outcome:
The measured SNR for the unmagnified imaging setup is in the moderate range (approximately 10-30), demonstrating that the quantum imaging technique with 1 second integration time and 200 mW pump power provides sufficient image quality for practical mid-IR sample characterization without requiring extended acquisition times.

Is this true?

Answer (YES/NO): YES